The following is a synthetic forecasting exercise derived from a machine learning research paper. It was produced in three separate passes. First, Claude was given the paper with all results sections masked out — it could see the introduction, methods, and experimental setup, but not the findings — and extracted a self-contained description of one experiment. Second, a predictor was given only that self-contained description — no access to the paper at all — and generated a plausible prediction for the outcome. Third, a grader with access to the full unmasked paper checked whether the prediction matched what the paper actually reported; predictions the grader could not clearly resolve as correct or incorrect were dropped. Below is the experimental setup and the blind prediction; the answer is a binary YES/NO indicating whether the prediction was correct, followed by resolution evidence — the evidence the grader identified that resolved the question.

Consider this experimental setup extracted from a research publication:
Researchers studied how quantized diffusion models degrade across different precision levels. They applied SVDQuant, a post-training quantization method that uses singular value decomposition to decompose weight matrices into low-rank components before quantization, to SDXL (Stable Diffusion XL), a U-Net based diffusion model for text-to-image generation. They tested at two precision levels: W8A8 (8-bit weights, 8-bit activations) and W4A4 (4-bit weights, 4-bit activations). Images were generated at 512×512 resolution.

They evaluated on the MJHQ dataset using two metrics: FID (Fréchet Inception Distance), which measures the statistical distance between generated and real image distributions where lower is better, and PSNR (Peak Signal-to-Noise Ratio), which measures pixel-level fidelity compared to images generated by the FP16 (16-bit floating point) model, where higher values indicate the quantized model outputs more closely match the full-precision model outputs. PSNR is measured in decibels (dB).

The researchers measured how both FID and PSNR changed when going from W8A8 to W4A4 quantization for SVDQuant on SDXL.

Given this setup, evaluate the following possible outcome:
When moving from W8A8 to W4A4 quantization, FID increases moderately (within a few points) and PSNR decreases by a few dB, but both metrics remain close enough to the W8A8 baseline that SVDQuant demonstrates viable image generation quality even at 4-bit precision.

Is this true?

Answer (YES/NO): NO